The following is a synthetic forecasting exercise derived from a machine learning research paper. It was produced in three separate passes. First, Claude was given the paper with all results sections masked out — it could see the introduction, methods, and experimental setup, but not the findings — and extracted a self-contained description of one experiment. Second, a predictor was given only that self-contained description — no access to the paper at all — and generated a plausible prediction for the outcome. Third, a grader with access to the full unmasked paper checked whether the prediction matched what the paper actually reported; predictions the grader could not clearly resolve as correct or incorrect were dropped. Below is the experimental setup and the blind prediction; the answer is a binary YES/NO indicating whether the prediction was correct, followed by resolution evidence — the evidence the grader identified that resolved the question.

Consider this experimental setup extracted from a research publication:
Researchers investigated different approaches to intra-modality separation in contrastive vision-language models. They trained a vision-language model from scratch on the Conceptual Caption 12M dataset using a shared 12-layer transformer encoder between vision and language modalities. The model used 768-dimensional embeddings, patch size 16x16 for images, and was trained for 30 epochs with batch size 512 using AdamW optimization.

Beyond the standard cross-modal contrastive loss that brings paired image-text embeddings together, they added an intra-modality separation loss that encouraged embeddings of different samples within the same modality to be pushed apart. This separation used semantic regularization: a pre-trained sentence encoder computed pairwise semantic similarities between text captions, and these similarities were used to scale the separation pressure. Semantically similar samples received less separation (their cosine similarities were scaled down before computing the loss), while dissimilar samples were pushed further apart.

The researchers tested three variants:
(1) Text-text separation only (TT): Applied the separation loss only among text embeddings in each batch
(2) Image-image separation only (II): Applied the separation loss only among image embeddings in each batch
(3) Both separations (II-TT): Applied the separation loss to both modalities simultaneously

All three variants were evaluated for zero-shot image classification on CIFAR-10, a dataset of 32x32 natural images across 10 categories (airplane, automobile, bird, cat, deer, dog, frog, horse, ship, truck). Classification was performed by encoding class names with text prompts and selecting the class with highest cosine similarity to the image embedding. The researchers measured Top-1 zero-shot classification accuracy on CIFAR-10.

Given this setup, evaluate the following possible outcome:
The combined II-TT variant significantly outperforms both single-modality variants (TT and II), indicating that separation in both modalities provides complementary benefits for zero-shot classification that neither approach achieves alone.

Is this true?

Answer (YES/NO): NO